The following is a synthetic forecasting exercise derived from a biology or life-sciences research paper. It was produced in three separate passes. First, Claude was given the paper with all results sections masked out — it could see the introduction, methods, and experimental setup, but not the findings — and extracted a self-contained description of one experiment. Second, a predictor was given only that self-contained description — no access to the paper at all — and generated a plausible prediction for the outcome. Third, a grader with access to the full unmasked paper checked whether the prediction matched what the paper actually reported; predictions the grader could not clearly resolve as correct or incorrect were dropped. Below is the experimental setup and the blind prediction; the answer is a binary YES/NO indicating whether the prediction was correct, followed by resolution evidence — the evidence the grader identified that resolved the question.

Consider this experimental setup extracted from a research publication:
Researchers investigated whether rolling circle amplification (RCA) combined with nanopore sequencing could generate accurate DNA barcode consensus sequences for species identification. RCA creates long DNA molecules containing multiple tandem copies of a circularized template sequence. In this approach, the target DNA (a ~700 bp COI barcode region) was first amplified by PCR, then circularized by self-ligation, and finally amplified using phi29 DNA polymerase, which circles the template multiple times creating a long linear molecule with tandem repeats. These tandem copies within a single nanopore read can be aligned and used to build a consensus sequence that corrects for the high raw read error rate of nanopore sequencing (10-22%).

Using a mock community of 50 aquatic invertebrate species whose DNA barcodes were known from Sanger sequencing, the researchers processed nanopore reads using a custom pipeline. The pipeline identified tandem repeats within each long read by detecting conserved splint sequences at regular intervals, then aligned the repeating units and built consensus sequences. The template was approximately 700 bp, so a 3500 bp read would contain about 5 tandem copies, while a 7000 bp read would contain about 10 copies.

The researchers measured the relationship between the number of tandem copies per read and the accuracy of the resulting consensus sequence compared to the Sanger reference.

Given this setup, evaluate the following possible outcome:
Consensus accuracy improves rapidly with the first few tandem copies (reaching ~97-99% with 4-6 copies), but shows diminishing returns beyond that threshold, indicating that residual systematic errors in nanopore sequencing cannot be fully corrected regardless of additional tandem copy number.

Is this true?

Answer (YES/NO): NO